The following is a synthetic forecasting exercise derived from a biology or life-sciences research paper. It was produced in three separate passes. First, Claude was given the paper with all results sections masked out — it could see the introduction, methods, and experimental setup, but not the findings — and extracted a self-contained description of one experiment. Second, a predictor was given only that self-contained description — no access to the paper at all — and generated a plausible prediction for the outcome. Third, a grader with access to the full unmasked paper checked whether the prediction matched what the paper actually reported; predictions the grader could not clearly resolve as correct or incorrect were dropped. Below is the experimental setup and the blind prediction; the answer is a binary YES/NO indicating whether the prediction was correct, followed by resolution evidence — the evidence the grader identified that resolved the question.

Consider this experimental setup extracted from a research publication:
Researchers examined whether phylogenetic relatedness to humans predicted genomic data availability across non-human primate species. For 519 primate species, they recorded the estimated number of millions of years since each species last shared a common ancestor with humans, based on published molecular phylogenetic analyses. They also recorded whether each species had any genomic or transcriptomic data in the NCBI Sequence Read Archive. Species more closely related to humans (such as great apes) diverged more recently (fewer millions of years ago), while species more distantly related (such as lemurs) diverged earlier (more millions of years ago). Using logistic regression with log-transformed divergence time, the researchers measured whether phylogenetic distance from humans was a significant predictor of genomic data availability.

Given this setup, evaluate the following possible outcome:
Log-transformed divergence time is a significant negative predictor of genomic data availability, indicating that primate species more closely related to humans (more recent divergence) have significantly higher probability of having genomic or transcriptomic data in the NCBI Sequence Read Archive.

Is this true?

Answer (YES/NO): NO